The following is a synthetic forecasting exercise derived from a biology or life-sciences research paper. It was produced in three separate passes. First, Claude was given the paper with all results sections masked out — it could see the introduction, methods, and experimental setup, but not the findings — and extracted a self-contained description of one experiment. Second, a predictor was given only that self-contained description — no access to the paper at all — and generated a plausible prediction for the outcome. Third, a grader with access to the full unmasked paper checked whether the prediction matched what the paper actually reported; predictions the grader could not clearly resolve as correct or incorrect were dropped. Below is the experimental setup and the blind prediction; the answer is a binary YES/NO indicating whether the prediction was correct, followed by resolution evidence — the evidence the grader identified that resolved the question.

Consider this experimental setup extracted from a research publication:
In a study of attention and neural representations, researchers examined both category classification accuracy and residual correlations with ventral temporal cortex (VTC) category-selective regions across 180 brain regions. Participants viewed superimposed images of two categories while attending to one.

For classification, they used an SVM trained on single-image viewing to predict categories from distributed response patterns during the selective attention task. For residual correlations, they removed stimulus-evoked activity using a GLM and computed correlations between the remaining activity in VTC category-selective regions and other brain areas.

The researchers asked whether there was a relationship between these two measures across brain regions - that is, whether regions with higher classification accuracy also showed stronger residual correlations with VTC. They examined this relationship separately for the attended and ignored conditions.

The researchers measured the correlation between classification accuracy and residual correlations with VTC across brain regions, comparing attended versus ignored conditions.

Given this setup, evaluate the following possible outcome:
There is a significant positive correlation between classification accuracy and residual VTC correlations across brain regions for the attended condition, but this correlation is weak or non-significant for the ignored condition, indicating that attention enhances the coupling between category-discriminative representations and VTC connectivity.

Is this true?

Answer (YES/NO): NO